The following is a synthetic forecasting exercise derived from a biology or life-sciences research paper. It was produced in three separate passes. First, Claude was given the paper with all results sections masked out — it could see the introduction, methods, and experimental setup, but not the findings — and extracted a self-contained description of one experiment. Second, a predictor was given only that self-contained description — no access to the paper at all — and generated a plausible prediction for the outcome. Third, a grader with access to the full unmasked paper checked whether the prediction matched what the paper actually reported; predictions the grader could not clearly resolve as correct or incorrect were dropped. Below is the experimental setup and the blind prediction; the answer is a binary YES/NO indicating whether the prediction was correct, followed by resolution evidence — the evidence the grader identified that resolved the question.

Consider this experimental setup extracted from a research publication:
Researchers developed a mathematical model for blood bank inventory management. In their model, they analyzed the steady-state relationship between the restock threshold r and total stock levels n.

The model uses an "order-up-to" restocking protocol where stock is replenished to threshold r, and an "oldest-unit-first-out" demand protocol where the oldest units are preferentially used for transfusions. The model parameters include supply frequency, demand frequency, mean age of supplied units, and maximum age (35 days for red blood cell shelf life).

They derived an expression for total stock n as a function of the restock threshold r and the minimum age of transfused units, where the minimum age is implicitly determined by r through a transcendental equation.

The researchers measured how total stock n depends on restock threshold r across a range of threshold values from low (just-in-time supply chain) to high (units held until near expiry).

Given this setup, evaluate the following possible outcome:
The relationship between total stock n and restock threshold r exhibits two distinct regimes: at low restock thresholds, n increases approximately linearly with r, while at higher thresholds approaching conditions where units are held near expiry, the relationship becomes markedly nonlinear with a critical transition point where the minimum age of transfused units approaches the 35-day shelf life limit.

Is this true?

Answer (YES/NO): NO